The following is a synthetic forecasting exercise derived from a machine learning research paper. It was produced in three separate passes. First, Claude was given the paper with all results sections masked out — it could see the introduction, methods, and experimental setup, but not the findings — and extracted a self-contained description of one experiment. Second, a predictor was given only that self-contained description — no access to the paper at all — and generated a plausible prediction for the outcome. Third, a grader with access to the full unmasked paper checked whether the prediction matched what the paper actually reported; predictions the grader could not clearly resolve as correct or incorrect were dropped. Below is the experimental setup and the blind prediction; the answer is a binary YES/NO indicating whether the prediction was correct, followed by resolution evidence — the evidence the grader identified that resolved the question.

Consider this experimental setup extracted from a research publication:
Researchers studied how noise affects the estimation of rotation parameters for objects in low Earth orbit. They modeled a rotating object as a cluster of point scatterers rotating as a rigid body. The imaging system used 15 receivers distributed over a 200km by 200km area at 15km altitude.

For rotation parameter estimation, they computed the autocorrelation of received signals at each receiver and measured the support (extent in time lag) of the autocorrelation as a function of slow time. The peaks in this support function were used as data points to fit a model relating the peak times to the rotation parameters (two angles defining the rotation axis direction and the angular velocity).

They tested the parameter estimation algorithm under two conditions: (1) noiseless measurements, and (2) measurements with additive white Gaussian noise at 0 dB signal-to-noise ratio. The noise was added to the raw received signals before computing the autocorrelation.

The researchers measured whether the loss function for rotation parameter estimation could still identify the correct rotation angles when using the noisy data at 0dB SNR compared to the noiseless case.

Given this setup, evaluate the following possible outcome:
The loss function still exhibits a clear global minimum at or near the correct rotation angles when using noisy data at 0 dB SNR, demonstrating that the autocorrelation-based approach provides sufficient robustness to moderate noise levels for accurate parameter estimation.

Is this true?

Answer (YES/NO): YES